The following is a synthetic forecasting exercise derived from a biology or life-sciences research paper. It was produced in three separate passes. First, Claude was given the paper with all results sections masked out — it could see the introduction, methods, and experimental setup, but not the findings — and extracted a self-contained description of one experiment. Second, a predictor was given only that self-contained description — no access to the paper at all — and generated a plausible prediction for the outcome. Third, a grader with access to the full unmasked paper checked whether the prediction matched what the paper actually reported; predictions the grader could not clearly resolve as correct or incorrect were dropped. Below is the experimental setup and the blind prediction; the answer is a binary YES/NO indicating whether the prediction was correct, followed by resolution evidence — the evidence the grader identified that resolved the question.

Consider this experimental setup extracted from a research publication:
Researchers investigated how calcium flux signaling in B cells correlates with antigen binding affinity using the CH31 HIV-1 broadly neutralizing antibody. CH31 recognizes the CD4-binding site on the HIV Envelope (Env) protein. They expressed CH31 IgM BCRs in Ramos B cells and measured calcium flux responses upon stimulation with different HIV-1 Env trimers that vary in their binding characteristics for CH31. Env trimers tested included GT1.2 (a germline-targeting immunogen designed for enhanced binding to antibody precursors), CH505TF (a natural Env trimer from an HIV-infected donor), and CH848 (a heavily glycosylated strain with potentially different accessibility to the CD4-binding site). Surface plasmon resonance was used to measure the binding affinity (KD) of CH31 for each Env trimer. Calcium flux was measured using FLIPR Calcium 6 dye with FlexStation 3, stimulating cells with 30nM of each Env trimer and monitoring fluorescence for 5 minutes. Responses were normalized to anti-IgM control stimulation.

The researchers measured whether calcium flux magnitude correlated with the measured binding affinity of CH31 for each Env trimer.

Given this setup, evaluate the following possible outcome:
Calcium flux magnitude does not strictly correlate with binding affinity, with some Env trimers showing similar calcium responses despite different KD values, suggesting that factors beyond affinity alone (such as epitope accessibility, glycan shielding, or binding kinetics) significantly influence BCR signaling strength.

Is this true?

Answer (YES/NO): YES